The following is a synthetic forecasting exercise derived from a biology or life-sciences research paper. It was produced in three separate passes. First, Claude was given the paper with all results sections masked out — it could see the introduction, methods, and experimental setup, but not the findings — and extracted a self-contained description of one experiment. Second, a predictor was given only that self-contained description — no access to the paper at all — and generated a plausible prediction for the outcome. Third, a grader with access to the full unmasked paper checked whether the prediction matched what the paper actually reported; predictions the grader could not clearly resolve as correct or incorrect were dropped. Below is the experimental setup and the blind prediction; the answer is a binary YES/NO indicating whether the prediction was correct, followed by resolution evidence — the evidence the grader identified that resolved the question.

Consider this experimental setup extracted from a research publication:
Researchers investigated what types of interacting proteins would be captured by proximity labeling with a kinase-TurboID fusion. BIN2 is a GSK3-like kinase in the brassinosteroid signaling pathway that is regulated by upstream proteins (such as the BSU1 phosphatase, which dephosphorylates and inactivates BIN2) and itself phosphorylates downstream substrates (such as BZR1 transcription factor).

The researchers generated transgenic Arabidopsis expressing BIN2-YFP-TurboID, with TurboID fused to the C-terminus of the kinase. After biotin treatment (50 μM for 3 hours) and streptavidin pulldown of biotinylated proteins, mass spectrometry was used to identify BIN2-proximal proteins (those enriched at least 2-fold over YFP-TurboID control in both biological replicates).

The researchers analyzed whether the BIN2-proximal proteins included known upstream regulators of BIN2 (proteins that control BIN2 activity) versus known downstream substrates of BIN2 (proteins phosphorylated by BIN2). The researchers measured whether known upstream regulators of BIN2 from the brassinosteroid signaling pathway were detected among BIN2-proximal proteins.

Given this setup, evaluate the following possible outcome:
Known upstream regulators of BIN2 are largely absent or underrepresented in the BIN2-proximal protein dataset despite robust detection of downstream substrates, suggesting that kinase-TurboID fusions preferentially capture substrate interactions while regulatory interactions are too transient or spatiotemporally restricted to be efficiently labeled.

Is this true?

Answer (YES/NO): NO